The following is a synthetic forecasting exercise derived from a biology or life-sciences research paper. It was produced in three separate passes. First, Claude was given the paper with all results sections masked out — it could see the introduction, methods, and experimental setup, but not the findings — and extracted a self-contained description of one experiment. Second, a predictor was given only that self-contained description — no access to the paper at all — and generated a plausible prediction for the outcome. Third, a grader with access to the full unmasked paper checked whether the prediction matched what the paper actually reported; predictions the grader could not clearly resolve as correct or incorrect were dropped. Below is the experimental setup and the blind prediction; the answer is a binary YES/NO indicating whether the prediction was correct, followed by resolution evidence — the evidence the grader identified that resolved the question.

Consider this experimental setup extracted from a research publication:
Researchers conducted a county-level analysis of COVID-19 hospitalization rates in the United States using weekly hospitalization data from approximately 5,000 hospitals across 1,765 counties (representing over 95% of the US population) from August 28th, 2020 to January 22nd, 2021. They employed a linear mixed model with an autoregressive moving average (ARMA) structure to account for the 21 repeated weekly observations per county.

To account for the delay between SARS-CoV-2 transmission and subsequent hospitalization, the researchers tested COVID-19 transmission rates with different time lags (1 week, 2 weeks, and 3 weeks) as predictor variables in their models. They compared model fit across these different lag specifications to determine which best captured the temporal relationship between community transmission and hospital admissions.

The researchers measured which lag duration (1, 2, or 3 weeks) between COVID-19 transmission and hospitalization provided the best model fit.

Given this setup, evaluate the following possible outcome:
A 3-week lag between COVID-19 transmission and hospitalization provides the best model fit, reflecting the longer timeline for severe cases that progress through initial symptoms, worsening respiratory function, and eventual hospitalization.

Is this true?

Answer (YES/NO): NO